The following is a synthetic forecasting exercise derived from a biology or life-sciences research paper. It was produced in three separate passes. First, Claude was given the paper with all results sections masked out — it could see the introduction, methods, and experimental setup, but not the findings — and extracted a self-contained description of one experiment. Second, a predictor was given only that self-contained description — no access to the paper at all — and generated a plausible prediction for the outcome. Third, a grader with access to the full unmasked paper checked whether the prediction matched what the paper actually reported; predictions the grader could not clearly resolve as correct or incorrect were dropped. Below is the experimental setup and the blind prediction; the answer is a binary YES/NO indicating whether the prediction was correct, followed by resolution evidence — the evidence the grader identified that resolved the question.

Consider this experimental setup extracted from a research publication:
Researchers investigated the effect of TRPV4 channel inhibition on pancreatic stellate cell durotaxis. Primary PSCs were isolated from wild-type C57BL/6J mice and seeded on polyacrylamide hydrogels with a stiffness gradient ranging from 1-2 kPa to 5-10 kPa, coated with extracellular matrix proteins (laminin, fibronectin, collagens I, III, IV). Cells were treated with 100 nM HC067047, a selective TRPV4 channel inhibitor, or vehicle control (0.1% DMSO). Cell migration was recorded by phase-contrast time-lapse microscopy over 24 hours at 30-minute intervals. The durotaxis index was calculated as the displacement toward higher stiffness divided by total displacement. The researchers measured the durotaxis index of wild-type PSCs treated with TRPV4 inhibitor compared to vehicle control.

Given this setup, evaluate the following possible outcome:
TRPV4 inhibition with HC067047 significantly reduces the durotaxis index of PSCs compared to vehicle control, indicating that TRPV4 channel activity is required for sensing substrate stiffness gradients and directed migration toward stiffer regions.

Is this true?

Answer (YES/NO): NO